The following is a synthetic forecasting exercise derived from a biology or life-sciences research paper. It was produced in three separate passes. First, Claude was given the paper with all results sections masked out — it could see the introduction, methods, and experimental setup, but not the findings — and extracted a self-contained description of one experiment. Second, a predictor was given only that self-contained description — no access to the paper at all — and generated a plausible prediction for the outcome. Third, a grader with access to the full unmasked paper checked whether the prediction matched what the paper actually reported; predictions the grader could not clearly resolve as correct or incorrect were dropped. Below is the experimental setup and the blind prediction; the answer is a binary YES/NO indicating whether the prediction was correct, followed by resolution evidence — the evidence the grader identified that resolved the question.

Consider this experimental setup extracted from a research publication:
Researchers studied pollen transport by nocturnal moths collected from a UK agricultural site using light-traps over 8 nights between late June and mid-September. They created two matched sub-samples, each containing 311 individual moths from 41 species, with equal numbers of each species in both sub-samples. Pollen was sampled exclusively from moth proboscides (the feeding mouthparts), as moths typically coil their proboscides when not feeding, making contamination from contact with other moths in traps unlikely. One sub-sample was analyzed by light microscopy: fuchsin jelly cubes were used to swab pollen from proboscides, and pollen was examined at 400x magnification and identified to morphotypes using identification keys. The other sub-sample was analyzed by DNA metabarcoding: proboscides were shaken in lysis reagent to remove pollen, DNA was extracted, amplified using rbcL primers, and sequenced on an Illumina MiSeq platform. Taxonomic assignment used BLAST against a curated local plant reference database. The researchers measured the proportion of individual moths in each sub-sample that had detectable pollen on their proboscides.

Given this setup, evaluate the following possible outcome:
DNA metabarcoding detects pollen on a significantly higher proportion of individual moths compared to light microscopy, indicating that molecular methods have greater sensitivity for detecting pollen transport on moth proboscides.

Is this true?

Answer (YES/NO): YES